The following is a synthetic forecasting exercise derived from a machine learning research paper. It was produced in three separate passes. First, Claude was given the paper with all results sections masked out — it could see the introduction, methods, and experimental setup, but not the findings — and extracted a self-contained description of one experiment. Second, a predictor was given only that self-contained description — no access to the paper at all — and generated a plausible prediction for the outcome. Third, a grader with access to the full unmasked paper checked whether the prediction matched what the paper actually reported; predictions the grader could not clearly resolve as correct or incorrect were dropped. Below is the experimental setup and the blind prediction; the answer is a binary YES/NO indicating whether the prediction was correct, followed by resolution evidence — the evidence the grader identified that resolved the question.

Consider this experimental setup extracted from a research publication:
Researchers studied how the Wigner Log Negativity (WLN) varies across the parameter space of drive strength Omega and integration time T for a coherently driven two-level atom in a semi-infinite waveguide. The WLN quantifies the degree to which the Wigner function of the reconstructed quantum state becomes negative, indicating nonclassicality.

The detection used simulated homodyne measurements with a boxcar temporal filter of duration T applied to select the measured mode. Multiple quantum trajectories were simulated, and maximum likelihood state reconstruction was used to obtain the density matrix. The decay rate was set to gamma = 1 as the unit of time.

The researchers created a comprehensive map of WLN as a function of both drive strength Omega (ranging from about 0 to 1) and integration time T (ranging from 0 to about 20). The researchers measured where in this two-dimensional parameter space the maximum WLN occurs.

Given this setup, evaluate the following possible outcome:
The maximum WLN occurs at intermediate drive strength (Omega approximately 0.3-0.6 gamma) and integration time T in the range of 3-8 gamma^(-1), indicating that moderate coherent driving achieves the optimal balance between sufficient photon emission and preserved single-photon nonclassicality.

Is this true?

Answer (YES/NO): YES